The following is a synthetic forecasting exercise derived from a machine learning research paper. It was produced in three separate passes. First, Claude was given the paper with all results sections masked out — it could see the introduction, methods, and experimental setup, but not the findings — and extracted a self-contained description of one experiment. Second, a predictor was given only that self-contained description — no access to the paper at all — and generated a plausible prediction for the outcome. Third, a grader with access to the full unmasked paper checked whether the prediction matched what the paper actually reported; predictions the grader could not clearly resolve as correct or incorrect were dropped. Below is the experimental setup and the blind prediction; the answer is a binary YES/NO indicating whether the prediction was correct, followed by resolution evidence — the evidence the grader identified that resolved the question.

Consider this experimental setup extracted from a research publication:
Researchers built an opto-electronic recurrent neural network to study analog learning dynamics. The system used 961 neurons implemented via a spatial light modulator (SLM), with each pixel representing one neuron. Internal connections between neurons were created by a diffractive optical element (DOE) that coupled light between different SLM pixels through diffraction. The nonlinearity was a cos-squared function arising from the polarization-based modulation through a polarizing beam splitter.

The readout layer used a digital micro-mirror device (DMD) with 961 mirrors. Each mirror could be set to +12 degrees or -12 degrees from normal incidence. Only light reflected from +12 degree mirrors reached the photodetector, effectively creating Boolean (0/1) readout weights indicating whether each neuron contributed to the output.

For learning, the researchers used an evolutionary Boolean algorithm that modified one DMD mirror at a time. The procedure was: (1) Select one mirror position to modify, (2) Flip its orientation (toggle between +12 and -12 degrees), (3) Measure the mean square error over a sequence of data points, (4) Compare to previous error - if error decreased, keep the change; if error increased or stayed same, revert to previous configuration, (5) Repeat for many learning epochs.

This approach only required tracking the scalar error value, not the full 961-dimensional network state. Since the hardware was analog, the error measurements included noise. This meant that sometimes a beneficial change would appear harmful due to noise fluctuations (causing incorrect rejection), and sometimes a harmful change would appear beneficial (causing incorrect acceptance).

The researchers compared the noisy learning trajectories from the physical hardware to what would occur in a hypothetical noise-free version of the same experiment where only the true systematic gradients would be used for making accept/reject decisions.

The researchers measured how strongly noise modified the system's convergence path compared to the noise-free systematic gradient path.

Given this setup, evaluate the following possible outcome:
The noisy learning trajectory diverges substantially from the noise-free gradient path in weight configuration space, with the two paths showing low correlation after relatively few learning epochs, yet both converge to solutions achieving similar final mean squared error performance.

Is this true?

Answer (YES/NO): YES